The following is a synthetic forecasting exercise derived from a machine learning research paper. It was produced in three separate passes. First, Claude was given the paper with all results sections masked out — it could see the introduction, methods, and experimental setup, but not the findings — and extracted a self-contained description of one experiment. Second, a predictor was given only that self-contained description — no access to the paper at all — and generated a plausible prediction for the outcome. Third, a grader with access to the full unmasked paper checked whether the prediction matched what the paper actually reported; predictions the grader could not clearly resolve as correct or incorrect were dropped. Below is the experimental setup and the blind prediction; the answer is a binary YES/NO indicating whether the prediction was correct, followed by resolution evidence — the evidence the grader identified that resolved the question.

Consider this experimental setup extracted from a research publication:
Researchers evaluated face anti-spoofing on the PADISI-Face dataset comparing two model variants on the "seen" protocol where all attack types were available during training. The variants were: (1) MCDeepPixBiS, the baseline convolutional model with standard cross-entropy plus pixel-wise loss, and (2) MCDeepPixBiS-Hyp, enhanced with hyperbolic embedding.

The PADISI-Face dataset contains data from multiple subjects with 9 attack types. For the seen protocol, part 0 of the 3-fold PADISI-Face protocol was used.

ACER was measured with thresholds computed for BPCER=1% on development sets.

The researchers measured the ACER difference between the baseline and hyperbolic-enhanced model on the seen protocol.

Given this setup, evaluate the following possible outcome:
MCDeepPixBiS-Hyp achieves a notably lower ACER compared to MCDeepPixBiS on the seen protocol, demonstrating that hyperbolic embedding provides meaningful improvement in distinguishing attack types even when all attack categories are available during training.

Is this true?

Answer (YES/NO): YES